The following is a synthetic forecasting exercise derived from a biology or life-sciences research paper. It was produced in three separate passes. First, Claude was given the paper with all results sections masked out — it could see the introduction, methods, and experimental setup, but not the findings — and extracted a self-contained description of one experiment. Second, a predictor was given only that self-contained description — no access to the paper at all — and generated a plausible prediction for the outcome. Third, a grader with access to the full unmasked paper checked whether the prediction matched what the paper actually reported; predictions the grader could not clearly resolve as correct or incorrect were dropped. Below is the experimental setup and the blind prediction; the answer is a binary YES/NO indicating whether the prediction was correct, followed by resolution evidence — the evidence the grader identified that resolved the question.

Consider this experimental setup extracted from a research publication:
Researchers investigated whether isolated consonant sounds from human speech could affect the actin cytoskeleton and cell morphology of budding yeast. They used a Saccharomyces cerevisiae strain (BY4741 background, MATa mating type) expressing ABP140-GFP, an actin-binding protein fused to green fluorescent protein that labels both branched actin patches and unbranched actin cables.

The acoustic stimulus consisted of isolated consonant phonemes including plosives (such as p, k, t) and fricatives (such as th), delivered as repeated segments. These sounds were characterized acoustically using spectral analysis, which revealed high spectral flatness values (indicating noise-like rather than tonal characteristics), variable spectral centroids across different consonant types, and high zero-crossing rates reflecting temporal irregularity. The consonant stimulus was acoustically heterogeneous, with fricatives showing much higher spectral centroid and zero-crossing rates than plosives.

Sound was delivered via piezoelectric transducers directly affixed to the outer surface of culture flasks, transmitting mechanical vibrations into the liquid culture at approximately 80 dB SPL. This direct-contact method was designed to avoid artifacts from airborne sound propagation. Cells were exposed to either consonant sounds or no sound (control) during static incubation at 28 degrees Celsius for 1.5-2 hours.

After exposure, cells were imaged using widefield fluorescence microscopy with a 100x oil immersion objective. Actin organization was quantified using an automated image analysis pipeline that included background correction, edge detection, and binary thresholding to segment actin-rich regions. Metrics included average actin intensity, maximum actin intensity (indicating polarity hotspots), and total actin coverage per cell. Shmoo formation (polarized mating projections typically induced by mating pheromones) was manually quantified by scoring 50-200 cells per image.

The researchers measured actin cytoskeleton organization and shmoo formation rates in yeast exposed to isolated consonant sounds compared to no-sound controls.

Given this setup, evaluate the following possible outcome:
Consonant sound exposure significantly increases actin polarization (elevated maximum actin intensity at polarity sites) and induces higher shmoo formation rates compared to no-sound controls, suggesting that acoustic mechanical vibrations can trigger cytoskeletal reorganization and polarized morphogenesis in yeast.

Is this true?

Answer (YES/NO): NO